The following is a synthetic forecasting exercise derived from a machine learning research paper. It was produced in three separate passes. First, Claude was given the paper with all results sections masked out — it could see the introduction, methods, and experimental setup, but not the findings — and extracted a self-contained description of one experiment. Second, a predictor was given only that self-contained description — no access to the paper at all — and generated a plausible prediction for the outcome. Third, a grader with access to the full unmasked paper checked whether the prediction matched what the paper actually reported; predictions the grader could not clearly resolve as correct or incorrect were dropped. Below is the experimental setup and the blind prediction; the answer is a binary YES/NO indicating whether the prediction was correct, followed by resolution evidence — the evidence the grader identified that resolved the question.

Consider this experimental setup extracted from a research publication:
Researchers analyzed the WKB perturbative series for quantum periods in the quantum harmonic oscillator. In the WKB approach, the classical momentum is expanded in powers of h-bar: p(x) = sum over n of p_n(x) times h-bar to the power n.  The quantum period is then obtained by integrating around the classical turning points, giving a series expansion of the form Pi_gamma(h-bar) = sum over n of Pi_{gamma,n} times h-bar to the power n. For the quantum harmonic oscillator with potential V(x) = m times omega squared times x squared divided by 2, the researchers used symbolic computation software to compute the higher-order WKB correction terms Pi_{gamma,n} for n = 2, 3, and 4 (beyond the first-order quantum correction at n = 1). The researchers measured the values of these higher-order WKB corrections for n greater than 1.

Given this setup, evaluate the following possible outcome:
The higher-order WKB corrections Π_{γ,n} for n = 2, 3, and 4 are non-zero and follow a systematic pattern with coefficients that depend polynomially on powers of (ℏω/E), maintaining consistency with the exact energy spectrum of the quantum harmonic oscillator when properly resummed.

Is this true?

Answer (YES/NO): NO